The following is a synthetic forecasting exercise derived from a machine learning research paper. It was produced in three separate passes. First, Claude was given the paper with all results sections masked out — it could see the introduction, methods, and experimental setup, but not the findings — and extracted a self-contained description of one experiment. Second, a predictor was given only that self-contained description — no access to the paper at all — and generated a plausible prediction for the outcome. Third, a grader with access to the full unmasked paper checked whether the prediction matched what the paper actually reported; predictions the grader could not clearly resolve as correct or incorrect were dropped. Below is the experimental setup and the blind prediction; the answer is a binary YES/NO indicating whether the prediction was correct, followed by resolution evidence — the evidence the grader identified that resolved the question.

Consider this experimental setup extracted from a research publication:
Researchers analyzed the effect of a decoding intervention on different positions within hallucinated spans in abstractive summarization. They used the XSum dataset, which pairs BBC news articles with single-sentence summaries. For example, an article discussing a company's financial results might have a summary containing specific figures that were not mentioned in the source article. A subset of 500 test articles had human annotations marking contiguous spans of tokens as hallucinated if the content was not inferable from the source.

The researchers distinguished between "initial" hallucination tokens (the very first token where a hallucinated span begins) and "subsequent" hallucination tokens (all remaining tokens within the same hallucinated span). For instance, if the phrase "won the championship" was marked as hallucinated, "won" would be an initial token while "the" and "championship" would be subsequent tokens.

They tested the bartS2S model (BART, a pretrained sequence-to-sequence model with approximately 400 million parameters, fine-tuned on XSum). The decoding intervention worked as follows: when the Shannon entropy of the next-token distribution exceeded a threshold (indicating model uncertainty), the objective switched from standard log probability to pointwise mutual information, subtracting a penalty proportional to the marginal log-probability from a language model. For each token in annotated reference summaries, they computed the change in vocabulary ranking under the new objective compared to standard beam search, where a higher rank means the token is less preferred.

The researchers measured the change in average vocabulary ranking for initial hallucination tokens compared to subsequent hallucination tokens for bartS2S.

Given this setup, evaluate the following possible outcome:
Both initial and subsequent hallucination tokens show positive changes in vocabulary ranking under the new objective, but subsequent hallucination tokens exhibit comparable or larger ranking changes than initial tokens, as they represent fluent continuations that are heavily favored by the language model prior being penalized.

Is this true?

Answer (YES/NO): NO